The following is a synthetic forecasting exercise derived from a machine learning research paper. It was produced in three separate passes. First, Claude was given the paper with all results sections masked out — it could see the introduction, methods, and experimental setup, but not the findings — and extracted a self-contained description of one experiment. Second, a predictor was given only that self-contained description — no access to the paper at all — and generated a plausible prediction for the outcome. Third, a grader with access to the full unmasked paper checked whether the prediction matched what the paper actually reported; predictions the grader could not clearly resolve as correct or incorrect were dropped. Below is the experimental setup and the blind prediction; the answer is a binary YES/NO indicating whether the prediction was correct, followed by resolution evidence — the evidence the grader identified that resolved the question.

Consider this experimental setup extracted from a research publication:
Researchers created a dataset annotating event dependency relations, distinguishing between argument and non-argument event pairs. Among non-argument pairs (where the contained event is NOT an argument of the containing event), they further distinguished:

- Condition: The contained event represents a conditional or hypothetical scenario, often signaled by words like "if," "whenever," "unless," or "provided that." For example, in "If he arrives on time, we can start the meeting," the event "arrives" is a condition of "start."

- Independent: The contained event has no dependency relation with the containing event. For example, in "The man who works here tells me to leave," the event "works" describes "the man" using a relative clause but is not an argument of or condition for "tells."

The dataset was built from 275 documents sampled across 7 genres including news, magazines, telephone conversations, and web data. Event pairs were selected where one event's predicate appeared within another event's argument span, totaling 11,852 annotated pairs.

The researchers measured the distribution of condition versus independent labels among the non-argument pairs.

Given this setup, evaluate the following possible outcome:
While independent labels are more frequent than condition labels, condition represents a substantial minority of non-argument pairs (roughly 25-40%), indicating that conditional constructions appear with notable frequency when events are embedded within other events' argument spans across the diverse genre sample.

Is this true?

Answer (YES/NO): NO